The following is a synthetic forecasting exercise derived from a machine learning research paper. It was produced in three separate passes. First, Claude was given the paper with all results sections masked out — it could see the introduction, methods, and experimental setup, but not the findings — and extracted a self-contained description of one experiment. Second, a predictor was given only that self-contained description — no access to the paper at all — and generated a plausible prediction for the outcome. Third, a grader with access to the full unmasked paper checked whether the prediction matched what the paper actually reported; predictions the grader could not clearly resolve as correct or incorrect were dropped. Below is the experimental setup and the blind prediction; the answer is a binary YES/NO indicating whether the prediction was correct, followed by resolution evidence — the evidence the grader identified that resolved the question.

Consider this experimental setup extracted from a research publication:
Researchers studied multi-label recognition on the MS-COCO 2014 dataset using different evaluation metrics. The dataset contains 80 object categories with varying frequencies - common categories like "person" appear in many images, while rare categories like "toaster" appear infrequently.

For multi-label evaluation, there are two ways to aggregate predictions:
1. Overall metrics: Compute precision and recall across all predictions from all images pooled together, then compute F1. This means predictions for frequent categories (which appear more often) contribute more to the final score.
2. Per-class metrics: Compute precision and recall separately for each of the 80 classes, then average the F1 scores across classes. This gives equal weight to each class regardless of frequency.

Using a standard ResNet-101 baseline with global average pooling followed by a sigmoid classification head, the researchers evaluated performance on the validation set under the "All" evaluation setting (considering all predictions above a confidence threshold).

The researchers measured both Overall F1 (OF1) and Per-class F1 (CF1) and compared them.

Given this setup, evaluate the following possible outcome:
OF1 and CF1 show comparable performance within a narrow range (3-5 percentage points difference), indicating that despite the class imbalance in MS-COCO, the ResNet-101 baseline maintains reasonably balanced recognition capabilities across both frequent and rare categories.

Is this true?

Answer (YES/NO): YES